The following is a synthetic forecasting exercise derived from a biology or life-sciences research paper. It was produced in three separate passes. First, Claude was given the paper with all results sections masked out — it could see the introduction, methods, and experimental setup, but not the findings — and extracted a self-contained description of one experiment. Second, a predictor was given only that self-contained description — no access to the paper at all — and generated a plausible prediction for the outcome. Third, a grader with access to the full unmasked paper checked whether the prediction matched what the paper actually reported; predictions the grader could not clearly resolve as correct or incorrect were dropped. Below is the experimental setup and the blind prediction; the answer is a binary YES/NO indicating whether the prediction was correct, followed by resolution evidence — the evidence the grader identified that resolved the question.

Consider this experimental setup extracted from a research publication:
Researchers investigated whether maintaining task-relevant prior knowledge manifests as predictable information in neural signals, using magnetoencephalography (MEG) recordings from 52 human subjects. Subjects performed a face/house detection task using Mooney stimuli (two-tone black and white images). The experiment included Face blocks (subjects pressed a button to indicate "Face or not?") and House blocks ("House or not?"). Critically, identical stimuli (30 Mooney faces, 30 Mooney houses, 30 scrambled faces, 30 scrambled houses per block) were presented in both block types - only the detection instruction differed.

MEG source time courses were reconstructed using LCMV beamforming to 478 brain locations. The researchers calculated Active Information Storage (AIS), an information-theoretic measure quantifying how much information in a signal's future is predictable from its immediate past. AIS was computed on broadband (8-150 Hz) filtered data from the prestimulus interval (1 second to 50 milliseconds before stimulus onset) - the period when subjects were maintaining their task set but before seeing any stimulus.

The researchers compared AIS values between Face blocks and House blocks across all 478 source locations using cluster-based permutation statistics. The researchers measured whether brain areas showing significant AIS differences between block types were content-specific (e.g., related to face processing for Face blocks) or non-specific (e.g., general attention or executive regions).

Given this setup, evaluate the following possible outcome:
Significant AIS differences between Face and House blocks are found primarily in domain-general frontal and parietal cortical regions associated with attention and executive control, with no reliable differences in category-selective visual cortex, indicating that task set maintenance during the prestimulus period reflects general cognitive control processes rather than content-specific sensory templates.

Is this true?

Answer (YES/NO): NO